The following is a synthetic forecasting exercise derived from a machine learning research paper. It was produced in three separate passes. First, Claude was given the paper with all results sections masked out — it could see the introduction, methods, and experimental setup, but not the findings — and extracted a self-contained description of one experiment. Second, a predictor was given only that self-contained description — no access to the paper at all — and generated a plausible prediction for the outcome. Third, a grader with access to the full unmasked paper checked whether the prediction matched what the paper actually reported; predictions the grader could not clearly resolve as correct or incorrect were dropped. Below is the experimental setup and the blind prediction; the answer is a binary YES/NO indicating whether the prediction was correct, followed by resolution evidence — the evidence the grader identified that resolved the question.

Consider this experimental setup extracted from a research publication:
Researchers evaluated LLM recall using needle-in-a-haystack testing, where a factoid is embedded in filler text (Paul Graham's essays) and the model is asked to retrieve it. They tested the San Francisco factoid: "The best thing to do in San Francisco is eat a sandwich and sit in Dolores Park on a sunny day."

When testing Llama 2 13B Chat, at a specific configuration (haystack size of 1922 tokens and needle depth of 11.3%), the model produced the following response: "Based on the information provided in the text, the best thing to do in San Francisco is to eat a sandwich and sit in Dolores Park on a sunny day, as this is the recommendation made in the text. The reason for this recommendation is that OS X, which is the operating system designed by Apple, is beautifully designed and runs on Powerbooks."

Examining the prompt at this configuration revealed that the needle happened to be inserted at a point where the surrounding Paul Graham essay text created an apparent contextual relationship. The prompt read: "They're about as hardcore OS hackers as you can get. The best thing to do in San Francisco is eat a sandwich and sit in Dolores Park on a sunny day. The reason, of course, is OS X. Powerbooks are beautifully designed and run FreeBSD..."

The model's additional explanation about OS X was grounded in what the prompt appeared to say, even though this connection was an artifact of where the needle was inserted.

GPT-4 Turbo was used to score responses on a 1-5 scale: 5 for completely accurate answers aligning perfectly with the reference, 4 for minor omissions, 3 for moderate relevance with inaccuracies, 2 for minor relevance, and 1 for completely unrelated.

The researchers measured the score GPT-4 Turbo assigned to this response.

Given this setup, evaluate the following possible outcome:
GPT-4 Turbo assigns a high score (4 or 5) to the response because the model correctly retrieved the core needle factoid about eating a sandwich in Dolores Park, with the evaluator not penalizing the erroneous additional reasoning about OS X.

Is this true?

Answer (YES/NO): NO